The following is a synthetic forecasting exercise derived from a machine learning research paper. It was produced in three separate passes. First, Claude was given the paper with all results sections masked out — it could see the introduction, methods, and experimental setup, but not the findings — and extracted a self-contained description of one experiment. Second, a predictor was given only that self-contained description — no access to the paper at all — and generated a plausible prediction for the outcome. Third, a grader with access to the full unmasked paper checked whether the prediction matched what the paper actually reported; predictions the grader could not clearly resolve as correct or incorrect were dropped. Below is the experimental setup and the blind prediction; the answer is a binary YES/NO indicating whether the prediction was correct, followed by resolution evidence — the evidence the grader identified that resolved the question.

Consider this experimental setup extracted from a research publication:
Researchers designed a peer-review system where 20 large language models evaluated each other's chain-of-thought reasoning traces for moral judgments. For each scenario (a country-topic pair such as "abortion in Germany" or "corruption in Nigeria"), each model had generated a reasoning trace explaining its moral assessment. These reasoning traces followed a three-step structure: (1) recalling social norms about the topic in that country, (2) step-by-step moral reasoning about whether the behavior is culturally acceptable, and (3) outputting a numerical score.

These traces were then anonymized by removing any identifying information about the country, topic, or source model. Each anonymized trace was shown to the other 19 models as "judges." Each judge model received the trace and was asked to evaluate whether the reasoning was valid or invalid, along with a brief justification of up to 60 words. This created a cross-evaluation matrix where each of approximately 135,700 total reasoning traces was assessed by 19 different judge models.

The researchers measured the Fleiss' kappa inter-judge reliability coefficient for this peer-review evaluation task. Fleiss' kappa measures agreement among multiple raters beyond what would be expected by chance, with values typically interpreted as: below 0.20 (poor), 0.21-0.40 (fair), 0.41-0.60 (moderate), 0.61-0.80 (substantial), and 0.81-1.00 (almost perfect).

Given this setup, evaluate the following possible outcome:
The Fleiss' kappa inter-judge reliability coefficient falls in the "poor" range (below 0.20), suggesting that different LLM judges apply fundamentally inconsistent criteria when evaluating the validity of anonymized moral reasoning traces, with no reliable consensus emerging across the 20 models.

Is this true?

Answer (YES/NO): NO